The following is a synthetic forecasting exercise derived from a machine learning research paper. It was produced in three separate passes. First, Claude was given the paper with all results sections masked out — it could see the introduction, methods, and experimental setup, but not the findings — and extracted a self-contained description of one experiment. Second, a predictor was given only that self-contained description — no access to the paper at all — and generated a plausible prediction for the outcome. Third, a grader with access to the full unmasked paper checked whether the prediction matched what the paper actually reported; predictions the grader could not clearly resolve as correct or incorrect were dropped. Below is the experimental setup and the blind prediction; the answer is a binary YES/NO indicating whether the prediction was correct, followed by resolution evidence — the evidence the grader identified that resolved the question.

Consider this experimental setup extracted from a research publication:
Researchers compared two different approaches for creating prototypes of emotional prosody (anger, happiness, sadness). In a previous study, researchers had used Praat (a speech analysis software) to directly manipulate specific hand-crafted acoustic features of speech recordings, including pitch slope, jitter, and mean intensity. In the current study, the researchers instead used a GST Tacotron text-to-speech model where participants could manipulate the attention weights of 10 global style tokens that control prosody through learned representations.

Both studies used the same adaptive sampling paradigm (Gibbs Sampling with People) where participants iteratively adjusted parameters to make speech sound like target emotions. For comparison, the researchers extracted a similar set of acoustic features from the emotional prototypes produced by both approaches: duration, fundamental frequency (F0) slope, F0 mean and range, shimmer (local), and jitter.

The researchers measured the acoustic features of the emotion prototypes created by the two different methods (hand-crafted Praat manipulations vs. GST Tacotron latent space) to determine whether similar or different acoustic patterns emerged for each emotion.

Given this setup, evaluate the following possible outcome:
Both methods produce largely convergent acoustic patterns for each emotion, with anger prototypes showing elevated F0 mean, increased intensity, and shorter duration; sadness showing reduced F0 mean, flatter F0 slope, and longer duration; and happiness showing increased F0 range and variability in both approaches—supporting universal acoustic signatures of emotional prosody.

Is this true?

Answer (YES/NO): NO